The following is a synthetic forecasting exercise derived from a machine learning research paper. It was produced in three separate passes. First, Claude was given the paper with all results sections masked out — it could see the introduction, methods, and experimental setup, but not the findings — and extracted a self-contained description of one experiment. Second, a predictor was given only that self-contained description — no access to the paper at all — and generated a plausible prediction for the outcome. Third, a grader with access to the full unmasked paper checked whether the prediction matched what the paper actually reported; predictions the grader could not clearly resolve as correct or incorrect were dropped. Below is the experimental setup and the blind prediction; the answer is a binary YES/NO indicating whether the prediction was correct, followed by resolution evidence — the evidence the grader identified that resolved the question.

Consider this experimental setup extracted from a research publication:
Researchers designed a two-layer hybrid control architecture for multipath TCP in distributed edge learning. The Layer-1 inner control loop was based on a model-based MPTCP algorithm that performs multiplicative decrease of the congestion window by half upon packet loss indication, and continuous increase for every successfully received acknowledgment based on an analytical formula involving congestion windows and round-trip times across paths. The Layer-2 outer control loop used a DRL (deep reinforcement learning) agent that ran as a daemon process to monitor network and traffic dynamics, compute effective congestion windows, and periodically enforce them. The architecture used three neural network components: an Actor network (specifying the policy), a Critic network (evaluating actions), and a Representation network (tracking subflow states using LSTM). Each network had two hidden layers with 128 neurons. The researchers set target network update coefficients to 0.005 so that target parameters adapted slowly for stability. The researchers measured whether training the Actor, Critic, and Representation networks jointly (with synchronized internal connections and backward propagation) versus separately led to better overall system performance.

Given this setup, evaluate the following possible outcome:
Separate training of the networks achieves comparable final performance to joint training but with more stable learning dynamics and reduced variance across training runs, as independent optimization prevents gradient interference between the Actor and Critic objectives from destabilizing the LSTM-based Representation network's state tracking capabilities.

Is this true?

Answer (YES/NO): NO